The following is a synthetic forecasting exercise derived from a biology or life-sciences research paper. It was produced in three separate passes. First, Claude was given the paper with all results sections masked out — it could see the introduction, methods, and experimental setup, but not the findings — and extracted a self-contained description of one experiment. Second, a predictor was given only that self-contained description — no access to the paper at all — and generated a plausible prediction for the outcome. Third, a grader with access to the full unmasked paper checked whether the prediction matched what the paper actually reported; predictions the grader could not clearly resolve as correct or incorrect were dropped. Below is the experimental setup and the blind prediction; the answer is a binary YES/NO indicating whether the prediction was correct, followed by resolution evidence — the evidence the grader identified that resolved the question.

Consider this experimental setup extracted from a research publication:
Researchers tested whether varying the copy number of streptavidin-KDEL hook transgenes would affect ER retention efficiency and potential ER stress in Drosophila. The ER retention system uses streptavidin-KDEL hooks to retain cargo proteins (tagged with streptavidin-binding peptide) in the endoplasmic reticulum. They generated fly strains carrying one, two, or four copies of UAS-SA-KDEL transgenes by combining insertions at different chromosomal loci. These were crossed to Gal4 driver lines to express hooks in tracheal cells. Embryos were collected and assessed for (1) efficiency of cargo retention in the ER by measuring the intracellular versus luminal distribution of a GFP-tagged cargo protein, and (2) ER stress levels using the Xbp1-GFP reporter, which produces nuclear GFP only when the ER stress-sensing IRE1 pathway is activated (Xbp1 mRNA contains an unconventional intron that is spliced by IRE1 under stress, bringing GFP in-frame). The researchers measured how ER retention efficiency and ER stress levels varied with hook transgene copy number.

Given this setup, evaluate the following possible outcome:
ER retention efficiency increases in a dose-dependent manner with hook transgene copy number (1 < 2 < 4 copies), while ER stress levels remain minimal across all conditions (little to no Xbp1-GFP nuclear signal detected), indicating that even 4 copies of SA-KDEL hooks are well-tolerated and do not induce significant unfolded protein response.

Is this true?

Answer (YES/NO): NO